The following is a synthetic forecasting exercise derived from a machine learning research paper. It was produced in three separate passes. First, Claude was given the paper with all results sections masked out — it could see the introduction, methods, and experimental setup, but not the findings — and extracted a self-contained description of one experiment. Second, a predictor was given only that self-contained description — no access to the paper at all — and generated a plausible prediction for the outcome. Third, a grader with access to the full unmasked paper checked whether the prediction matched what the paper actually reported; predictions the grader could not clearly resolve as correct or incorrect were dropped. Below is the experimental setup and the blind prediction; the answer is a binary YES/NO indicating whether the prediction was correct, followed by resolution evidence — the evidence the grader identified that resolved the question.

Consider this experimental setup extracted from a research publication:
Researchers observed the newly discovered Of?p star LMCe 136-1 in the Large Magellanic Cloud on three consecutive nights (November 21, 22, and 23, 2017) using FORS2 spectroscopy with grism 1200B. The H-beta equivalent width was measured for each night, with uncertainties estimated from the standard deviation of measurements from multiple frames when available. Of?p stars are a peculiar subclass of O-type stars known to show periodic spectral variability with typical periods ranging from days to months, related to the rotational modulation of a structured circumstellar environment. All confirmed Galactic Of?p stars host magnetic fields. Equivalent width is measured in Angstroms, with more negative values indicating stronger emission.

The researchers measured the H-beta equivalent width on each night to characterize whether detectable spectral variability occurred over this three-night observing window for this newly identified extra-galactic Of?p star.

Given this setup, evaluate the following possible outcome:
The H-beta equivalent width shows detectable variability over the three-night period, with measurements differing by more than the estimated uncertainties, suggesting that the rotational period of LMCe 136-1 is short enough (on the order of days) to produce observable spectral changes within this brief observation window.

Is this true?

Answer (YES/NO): NO